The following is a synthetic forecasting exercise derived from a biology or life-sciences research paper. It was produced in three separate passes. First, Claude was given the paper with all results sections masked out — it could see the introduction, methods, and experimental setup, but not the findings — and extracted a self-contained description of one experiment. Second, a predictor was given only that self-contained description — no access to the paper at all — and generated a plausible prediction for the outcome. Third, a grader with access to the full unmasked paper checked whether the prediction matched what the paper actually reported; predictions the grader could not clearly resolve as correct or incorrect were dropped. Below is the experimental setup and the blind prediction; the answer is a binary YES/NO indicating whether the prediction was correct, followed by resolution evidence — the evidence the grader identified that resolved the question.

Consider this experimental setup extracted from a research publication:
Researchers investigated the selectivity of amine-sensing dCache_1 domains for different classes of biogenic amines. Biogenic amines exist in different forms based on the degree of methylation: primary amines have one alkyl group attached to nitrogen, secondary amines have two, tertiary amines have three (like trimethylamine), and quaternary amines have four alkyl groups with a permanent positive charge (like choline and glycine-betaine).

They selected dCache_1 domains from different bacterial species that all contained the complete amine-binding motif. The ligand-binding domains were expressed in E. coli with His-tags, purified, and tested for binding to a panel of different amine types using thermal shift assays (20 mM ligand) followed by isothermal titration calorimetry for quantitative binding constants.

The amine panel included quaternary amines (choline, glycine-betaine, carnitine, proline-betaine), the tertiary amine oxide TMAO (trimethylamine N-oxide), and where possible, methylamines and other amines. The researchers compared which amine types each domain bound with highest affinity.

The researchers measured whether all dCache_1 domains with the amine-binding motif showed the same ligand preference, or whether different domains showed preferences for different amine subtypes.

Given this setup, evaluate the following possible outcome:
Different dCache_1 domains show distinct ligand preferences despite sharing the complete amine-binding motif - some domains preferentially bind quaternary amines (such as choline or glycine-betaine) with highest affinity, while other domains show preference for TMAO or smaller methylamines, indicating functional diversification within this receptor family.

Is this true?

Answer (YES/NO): YES